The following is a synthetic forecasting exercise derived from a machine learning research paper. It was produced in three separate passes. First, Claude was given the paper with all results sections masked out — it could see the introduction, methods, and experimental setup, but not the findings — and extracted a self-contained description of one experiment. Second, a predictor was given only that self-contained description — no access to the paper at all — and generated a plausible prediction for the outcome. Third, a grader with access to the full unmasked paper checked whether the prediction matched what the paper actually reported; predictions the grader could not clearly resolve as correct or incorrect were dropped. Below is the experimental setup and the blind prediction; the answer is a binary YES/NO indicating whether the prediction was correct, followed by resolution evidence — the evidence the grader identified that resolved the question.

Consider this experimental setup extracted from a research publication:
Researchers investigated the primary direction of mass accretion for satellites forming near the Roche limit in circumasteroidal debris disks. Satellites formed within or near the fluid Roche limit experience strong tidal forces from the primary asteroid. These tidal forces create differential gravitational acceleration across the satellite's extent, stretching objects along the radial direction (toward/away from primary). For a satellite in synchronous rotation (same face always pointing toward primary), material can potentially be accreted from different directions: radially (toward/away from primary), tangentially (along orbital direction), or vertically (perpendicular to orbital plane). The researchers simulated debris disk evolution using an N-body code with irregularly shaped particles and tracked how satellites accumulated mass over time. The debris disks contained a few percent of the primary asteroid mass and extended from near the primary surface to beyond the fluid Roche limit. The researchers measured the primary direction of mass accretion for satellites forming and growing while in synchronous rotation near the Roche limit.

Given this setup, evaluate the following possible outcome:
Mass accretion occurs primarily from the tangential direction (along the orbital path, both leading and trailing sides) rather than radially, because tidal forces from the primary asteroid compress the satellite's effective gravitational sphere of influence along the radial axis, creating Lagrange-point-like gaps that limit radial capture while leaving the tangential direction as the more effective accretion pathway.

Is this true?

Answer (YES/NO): NO